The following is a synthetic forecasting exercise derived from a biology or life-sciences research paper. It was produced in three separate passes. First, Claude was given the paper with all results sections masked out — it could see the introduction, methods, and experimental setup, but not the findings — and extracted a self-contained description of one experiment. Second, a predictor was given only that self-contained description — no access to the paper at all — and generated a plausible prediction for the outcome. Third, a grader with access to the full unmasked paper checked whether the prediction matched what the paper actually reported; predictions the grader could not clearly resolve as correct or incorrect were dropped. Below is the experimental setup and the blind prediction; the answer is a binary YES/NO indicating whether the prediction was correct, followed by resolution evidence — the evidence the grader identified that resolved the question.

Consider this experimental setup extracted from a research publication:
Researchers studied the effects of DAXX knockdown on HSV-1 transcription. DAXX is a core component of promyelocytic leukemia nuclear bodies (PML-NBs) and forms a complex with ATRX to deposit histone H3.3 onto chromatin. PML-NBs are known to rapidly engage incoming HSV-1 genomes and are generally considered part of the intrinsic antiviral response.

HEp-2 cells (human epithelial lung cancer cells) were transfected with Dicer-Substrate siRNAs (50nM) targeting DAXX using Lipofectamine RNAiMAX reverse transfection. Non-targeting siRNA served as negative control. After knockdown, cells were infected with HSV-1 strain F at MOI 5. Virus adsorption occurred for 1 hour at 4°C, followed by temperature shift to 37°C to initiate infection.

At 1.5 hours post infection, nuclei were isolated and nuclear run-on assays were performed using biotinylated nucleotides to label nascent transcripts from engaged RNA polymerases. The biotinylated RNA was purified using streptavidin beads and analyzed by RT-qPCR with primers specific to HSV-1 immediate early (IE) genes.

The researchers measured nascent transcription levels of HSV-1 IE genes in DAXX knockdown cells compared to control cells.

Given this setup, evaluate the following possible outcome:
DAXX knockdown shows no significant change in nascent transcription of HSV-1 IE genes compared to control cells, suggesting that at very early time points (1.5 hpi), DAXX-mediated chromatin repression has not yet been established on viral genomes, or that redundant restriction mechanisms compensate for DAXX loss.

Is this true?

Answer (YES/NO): NO